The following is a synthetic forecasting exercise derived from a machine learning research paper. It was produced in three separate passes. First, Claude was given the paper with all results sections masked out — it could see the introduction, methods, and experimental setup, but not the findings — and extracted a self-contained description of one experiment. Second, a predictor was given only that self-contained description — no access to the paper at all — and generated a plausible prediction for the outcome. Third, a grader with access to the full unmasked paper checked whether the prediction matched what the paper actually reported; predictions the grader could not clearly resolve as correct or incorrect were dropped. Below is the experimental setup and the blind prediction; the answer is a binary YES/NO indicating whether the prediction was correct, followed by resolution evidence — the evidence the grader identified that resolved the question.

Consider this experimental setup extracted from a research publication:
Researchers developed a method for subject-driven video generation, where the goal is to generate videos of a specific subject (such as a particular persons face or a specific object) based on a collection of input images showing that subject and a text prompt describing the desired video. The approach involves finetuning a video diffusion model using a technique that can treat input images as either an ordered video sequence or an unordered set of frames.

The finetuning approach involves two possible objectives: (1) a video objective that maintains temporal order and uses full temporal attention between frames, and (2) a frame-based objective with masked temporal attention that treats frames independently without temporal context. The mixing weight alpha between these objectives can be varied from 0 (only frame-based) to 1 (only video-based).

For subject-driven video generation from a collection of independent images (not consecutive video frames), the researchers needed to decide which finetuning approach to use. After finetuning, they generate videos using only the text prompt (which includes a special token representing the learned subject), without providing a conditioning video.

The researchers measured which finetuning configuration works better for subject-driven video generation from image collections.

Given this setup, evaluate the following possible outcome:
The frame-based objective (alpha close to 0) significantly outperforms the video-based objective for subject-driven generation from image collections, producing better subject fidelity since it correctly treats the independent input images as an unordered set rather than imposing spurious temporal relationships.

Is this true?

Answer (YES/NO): YES